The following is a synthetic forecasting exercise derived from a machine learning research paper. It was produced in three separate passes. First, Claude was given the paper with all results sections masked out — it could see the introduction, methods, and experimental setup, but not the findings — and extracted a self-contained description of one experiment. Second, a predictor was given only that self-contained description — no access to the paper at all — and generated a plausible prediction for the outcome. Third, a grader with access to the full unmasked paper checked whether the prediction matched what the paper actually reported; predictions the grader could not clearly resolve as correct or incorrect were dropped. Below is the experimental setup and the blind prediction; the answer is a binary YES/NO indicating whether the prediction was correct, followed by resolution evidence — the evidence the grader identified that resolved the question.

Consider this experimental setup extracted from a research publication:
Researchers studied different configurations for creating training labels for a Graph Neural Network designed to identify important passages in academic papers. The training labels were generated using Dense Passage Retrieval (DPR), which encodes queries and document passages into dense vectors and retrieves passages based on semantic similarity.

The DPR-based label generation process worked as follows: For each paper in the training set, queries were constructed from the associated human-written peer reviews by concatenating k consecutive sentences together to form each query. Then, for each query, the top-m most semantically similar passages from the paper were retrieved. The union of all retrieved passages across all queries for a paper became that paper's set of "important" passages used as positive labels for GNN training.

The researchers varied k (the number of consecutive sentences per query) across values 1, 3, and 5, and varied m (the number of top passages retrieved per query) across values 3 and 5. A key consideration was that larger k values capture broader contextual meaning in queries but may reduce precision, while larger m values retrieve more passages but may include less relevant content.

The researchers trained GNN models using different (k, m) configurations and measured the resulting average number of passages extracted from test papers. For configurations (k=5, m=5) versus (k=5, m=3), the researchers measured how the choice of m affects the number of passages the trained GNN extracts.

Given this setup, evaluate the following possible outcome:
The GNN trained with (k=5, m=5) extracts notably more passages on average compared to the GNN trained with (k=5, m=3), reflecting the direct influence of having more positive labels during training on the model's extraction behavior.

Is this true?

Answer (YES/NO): YES